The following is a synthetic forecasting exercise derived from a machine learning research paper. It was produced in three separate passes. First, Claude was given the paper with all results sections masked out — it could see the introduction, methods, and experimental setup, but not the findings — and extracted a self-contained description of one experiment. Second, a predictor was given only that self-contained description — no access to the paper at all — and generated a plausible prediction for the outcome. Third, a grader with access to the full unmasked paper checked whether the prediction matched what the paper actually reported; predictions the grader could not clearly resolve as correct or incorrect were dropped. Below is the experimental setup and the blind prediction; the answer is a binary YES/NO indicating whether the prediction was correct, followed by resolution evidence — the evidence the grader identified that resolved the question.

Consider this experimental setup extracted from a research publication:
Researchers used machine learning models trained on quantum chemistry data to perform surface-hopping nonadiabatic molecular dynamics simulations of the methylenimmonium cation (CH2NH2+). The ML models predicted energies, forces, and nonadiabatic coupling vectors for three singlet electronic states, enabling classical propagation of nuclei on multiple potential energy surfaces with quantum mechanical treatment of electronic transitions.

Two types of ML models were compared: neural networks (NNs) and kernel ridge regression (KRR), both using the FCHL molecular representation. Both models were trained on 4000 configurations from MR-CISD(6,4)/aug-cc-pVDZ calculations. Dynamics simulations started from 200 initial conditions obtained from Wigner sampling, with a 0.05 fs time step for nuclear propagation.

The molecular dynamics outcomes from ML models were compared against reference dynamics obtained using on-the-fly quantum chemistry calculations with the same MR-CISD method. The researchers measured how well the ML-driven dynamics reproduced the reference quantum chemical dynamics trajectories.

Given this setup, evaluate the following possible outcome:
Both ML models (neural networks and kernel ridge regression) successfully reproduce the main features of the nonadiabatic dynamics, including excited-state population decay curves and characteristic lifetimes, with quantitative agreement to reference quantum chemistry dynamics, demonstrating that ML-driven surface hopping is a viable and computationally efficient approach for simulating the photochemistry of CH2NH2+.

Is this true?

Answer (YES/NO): NO